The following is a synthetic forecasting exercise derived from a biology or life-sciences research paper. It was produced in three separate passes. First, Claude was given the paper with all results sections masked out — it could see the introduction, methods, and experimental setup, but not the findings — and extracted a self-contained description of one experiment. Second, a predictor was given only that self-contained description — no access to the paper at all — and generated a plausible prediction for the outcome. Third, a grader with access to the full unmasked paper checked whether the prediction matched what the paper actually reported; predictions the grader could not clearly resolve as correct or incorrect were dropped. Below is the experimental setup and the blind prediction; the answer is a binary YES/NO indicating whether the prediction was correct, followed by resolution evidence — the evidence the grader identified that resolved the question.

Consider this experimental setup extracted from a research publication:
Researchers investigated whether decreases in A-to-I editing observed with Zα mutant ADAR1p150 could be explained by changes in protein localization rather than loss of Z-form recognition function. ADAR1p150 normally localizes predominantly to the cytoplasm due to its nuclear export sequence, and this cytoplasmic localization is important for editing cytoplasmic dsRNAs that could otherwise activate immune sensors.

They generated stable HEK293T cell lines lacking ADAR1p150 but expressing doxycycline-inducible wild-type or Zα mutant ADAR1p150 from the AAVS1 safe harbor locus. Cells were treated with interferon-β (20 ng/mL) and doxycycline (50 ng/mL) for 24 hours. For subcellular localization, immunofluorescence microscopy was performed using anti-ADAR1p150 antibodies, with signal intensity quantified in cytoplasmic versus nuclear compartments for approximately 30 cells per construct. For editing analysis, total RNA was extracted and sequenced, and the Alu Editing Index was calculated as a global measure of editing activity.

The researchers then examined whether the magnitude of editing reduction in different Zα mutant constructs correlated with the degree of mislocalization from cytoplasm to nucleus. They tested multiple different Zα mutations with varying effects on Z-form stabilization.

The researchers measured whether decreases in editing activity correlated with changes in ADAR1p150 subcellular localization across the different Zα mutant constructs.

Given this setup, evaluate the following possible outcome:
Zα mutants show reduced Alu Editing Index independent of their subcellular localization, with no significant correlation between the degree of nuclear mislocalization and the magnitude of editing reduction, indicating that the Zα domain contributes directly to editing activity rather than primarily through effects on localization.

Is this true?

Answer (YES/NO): NO